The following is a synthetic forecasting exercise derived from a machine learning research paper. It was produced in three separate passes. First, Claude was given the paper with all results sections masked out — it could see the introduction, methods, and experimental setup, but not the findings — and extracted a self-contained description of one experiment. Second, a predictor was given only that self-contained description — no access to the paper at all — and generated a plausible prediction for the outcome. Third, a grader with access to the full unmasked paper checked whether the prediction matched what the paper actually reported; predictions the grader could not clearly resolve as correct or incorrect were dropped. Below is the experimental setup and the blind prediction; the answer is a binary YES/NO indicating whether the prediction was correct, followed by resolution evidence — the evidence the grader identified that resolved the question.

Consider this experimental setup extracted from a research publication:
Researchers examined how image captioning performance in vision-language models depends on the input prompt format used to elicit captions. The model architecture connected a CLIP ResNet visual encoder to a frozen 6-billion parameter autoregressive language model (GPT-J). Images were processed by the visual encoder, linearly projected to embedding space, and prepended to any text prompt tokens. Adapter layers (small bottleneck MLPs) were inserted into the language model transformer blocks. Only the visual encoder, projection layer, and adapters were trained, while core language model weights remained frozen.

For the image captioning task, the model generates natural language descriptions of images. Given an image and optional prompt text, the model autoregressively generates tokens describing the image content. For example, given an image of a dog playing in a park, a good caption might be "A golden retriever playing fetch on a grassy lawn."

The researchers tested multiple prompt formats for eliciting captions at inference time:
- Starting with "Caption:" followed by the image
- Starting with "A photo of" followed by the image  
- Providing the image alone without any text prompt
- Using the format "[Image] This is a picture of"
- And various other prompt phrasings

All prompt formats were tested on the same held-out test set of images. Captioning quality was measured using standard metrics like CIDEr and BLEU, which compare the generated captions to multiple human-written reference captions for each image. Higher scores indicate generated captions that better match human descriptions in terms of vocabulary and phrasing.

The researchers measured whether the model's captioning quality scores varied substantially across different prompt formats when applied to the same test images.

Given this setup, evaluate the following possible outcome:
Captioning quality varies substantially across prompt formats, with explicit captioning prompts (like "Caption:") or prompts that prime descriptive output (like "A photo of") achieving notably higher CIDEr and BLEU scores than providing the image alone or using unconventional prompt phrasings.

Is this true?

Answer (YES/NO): YES